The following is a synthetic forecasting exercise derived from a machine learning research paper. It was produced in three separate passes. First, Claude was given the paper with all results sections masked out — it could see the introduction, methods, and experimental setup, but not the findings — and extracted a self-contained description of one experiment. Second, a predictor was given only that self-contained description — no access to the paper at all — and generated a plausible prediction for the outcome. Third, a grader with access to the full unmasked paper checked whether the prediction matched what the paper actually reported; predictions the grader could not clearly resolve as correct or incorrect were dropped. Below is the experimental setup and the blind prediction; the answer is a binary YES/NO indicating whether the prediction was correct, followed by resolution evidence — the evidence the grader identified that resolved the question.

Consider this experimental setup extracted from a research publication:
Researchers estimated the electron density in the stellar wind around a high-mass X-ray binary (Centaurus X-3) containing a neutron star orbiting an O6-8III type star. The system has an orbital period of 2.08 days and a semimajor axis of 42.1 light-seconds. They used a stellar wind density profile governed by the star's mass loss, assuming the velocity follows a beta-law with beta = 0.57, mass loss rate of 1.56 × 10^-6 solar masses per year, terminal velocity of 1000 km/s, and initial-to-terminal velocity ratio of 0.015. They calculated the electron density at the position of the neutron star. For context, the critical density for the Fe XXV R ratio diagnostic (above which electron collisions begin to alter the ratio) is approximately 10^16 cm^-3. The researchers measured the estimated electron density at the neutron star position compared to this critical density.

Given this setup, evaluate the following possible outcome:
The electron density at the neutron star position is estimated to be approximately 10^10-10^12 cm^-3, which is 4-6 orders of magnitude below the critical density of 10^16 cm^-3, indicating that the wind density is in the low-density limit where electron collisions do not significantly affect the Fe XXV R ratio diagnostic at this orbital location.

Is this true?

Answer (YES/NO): NO